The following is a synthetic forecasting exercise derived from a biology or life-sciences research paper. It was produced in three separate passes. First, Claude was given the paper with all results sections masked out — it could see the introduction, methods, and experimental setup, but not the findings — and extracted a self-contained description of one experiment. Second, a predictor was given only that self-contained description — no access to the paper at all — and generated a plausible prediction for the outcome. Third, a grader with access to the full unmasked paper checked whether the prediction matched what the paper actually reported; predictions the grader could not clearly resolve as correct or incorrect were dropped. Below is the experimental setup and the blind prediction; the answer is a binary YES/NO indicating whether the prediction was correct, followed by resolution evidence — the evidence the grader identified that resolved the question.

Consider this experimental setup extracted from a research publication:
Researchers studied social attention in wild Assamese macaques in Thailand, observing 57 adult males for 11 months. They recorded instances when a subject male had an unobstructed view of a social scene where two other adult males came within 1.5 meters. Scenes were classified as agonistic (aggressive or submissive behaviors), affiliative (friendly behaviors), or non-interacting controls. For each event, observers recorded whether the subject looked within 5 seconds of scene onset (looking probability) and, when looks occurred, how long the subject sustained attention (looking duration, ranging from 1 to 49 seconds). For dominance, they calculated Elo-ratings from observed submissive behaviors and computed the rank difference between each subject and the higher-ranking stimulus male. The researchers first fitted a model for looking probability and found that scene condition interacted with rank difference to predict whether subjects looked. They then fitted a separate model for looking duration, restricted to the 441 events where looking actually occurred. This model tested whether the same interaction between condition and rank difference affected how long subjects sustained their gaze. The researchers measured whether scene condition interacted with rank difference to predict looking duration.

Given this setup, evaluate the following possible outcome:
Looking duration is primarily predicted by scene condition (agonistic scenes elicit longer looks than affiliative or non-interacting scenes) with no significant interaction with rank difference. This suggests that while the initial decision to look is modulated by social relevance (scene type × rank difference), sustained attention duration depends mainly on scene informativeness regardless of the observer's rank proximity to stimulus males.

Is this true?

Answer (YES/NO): YES